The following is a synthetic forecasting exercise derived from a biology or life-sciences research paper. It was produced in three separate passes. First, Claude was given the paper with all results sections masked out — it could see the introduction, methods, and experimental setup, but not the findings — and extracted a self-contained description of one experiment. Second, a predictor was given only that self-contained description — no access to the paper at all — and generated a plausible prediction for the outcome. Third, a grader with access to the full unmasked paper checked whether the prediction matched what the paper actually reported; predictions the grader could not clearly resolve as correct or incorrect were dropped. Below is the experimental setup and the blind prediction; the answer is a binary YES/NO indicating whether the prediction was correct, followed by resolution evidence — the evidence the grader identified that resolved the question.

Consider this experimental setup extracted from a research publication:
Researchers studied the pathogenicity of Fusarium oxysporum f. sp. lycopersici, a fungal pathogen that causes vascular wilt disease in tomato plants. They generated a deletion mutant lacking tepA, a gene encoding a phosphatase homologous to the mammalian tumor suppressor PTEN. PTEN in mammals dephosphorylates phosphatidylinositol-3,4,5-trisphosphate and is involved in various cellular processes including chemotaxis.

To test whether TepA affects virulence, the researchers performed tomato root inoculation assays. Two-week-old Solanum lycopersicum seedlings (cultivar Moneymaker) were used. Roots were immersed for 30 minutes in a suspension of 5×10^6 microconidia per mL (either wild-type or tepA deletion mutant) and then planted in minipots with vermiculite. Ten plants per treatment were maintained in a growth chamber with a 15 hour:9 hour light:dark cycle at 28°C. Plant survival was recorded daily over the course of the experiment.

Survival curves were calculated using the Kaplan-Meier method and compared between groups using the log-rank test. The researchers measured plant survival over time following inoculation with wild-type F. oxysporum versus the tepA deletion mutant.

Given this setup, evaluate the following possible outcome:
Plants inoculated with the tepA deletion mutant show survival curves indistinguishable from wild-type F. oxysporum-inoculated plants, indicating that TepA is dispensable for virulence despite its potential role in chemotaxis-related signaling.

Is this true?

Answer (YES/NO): YES